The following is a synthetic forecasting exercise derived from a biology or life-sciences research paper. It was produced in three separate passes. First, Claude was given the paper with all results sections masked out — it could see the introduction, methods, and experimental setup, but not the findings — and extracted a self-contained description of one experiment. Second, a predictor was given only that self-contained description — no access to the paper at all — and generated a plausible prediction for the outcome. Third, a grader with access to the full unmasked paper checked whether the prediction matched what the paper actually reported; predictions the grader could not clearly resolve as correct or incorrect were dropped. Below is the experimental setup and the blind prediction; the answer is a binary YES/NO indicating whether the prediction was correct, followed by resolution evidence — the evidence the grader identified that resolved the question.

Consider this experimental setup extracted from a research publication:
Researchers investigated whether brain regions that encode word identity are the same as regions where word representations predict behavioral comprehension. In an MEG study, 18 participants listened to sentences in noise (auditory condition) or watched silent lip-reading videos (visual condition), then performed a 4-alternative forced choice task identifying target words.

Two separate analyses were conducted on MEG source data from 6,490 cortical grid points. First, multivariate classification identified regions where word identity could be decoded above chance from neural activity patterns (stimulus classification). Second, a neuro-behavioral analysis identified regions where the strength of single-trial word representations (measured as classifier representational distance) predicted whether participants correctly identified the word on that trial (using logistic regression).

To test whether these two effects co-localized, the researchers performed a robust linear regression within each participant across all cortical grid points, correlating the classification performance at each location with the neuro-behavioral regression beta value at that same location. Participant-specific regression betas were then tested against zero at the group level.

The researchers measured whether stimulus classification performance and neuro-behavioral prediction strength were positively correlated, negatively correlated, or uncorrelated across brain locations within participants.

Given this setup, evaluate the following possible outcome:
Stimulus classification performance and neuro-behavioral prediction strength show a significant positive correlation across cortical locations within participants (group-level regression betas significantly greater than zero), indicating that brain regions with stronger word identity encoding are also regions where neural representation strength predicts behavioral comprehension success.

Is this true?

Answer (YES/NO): NO